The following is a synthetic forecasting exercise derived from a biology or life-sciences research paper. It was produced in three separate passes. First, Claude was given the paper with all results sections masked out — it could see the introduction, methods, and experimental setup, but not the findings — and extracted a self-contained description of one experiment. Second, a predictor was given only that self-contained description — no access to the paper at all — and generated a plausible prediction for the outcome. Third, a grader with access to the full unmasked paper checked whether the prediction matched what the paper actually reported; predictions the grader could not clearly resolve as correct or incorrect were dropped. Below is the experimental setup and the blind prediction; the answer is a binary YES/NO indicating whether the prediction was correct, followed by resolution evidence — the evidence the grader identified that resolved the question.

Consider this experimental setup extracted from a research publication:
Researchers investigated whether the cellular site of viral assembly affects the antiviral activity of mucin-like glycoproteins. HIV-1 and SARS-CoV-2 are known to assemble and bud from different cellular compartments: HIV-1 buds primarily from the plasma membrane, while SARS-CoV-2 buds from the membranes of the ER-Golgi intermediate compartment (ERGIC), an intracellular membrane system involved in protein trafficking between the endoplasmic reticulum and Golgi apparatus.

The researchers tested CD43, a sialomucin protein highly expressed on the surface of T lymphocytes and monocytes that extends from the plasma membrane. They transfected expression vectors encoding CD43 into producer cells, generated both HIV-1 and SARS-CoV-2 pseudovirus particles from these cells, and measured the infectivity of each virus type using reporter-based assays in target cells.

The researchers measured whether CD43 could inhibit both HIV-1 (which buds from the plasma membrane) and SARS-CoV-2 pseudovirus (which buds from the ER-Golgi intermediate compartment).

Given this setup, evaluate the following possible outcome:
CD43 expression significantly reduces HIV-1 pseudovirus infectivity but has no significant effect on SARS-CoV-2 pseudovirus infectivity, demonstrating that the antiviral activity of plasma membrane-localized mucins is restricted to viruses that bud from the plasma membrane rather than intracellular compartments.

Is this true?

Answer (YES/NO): YES